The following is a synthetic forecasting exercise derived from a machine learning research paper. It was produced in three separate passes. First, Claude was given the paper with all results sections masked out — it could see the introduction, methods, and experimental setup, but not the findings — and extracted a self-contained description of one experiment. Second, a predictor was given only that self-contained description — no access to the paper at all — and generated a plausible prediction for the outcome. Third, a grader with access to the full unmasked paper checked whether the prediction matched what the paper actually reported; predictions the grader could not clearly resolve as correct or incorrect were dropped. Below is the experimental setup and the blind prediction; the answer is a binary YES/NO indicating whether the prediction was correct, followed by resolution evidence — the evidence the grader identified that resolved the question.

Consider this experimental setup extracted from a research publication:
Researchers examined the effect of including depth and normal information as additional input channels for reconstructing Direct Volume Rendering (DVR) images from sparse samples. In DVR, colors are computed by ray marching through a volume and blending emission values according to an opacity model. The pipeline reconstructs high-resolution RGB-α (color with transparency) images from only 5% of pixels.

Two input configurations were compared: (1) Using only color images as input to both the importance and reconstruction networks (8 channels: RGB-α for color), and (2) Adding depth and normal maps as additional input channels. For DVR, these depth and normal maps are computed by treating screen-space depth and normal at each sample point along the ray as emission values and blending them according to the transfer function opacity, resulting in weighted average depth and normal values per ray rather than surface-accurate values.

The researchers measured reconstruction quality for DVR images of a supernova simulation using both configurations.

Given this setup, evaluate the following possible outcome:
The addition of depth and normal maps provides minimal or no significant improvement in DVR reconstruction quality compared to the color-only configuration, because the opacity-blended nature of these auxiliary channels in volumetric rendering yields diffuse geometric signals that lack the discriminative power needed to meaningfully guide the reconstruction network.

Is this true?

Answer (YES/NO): NO